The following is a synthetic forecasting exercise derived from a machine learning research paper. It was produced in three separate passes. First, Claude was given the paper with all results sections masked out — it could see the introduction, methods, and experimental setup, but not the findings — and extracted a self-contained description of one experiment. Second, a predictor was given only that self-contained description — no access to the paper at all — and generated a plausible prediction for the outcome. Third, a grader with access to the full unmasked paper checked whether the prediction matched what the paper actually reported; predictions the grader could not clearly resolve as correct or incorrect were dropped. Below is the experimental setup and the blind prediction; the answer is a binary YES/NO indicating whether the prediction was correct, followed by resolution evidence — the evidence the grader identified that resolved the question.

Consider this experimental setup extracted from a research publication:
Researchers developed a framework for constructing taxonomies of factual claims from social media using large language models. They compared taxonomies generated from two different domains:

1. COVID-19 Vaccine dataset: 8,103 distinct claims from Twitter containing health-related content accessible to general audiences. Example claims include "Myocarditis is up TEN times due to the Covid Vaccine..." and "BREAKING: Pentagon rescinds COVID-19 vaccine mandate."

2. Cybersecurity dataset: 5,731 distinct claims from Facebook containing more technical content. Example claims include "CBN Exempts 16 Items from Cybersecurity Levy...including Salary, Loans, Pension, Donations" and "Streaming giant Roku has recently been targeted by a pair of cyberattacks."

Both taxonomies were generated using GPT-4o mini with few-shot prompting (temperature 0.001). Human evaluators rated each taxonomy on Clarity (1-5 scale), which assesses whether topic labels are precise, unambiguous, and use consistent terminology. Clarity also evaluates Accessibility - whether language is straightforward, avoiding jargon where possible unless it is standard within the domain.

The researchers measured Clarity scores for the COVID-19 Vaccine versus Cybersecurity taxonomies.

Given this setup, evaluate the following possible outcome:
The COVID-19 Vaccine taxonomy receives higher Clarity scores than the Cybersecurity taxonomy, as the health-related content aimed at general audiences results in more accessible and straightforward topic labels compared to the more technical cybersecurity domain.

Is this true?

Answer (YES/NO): NO